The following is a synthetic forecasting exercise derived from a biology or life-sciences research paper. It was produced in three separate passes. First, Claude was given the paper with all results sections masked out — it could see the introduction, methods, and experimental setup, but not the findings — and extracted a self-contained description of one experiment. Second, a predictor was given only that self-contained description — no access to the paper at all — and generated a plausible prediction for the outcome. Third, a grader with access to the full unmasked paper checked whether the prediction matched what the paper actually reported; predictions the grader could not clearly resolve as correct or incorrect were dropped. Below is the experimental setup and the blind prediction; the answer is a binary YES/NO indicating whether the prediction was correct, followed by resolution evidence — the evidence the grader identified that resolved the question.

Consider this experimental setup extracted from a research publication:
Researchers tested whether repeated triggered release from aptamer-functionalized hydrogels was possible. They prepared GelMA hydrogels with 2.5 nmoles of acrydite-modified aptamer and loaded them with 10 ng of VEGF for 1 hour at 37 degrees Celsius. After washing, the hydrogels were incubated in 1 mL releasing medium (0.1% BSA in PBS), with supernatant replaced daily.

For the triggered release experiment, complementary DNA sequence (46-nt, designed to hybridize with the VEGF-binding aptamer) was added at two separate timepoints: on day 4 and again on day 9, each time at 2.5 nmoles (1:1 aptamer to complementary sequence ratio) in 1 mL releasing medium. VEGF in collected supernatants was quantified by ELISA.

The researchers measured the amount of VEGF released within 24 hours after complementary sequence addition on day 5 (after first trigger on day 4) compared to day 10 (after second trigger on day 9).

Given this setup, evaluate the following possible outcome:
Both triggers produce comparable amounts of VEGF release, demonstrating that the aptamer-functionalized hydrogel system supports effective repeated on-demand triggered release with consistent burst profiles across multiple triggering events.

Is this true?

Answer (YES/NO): NO